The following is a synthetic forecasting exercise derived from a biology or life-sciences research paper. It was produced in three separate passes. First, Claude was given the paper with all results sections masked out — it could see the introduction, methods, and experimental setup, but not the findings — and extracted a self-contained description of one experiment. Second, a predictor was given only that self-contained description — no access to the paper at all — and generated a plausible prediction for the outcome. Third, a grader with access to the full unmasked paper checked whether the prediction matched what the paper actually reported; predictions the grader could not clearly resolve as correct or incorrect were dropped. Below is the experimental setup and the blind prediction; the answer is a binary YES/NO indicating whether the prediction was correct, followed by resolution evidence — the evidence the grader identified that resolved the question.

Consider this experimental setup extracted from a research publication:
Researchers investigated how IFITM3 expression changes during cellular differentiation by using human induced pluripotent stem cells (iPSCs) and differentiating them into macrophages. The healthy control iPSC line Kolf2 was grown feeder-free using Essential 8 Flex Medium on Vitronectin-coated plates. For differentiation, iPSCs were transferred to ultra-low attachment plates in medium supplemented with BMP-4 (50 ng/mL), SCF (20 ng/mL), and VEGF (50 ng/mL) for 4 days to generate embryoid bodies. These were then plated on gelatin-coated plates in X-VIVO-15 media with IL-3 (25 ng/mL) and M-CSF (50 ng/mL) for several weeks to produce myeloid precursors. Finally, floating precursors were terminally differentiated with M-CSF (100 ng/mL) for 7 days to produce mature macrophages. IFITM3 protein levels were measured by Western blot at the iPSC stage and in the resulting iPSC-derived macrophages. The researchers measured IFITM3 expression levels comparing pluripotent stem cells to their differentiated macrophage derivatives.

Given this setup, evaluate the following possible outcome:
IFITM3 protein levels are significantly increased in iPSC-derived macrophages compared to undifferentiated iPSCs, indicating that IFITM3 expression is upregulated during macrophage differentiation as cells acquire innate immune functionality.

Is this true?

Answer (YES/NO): NO